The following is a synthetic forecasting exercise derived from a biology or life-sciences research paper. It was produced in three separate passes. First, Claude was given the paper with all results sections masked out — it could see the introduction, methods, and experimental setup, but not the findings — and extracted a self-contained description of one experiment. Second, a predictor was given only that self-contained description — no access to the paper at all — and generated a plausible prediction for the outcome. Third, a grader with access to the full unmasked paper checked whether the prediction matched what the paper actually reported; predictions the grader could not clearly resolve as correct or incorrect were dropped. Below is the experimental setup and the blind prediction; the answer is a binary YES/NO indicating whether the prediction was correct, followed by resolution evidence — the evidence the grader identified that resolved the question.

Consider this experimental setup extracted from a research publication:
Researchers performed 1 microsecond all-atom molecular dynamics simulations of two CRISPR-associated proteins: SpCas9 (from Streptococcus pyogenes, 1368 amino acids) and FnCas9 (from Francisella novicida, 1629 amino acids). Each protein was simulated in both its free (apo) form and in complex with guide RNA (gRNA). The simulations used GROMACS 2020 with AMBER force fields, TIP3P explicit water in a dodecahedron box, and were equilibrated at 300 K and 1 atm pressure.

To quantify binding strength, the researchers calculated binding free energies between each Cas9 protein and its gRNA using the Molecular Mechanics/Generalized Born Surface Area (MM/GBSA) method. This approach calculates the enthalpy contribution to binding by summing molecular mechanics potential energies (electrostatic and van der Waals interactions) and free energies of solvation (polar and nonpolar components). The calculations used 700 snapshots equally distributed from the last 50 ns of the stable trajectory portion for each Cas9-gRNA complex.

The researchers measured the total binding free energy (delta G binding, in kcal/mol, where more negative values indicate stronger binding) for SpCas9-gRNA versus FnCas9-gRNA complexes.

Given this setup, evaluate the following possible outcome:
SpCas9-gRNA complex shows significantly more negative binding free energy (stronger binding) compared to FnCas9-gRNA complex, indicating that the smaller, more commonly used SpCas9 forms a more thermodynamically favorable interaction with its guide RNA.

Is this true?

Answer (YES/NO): NO